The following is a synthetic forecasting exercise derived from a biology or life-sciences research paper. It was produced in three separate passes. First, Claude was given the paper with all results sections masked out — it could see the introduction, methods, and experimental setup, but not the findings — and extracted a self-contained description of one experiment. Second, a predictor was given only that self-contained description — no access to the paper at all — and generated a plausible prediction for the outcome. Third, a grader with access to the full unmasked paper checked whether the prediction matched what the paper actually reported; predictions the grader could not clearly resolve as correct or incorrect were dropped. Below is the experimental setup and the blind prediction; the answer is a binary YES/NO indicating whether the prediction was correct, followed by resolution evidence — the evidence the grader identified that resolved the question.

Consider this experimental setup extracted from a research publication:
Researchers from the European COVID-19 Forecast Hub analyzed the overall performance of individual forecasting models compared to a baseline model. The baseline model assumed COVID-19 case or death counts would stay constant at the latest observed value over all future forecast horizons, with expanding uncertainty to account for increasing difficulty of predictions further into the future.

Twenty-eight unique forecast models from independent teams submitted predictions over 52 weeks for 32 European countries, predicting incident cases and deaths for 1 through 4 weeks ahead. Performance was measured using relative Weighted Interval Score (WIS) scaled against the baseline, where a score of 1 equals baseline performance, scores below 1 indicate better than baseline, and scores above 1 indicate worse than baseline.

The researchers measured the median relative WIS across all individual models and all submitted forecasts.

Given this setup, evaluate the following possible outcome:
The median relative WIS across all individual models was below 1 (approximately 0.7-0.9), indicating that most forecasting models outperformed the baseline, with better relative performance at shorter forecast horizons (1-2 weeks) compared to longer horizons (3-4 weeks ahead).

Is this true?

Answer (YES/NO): NO